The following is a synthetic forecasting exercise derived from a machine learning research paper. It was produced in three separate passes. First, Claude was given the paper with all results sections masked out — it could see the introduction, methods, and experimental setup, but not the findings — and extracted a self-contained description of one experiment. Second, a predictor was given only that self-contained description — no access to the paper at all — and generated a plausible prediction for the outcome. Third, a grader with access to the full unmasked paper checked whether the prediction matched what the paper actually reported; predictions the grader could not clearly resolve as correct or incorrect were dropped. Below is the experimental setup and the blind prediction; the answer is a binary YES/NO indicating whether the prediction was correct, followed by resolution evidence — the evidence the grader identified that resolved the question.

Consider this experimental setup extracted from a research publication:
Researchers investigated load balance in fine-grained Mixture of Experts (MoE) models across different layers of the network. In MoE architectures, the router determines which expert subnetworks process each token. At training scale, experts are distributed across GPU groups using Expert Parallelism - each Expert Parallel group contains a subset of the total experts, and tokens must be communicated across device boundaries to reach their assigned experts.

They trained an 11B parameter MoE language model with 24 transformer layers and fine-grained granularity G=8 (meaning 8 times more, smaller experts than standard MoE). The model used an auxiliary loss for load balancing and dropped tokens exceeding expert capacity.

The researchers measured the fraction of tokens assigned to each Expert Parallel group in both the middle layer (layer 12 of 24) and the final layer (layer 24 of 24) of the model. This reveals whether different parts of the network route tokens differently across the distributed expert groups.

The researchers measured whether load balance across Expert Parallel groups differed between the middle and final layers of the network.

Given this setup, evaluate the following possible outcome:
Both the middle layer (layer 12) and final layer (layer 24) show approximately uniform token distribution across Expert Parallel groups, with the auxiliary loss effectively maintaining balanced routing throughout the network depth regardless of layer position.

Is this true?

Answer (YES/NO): YES